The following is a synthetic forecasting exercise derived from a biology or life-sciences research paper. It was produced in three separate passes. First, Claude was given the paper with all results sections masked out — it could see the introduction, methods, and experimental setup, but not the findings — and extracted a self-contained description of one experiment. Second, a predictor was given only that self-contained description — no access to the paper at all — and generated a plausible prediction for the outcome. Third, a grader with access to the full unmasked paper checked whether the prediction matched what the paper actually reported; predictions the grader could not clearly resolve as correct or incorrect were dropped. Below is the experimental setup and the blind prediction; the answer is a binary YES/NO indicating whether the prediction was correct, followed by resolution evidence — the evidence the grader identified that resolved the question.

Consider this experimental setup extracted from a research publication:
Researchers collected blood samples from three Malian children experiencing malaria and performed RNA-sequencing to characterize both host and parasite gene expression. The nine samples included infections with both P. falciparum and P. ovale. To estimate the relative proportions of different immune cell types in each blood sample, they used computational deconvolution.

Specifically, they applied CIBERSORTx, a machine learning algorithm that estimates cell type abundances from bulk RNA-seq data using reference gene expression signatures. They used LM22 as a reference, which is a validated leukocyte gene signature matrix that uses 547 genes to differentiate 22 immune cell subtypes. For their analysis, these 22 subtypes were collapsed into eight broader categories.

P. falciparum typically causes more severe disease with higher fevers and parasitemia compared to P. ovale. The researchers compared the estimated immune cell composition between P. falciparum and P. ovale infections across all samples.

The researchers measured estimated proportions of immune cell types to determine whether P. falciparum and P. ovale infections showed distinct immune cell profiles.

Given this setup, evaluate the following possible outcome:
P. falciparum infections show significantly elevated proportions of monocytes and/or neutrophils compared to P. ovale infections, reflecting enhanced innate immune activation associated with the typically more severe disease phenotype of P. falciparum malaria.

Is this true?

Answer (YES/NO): NO